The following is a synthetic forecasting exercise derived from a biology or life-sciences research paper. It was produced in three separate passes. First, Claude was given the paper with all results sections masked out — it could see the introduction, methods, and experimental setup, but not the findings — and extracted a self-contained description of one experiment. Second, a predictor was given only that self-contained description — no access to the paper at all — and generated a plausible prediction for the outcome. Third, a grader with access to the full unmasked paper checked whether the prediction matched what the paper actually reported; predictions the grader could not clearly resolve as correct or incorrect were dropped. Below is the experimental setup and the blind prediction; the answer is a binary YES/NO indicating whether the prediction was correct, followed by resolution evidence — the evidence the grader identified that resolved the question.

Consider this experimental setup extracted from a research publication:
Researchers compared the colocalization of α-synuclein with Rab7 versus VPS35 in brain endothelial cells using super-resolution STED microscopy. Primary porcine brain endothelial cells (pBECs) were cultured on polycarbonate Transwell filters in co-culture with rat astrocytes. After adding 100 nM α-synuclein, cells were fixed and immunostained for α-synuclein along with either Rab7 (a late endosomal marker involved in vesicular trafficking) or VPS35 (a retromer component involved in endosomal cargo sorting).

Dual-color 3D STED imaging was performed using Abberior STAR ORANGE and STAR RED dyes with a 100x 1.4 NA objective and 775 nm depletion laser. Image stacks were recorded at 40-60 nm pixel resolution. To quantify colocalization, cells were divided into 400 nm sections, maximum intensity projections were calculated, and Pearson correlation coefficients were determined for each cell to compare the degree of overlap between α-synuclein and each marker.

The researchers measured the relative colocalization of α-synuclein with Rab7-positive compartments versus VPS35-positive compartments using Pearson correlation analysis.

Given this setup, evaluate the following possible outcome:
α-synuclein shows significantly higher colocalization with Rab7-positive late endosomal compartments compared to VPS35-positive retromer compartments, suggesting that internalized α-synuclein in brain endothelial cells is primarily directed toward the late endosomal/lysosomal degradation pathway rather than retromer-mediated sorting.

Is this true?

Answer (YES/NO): NO